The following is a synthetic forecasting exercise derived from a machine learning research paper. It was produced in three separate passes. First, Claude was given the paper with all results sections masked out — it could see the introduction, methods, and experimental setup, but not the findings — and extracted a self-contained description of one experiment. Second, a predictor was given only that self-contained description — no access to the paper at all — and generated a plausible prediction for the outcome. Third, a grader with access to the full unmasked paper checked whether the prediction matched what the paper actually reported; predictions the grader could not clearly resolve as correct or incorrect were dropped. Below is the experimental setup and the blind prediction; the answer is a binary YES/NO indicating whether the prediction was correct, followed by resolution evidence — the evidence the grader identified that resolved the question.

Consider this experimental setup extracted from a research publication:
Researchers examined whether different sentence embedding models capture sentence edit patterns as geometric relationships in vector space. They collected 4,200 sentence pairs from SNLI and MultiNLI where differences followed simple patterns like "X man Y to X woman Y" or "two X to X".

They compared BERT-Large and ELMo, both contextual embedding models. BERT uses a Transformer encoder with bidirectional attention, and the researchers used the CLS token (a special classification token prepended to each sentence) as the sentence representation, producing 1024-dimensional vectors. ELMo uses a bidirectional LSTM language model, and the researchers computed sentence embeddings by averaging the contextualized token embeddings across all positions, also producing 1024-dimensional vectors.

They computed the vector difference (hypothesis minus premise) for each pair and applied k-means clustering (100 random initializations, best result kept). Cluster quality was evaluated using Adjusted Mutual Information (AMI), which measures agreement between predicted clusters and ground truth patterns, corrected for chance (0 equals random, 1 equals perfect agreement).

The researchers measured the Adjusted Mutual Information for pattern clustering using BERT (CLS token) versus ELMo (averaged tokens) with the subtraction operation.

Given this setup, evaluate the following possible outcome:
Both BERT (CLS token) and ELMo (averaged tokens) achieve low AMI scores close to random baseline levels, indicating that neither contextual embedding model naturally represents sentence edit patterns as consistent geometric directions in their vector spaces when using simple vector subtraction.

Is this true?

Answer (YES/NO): NO